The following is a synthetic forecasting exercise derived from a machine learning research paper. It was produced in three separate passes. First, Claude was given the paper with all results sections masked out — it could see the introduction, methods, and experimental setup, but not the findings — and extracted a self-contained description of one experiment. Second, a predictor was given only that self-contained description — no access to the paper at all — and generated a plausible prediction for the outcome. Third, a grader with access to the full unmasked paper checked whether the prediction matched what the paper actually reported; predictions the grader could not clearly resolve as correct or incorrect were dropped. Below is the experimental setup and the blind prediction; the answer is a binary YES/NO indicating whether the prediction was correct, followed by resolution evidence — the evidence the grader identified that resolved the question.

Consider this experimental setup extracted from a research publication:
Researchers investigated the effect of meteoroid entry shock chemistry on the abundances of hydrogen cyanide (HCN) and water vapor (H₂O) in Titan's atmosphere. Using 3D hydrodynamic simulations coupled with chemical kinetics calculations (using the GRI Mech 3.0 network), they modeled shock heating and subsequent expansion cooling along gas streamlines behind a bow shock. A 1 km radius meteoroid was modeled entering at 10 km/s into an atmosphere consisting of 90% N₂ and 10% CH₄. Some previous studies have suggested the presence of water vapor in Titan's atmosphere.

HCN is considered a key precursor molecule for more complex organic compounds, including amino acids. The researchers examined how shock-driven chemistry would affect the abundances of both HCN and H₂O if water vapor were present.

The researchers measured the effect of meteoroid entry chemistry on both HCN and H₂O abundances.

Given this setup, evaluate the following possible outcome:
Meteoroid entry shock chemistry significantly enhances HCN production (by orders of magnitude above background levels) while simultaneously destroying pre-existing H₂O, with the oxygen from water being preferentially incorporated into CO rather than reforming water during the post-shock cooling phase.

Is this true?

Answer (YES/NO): YES